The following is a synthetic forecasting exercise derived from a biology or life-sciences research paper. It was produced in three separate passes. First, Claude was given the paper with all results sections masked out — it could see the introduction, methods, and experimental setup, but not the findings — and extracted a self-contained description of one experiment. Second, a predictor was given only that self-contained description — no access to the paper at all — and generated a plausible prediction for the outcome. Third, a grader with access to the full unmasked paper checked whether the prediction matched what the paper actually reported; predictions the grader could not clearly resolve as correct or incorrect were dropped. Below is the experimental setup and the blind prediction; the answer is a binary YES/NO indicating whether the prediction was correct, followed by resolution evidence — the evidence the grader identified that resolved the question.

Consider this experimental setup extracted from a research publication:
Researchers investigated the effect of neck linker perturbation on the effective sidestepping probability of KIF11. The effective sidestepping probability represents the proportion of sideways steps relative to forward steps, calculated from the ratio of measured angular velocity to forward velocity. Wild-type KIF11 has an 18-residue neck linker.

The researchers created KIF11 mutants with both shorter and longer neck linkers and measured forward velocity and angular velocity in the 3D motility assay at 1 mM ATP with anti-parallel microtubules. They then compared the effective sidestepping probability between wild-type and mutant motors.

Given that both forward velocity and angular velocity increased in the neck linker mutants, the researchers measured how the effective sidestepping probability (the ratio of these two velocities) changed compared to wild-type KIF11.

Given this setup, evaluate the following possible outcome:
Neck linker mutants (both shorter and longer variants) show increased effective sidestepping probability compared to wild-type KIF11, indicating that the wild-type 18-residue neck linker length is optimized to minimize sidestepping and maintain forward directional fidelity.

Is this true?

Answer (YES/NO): NO